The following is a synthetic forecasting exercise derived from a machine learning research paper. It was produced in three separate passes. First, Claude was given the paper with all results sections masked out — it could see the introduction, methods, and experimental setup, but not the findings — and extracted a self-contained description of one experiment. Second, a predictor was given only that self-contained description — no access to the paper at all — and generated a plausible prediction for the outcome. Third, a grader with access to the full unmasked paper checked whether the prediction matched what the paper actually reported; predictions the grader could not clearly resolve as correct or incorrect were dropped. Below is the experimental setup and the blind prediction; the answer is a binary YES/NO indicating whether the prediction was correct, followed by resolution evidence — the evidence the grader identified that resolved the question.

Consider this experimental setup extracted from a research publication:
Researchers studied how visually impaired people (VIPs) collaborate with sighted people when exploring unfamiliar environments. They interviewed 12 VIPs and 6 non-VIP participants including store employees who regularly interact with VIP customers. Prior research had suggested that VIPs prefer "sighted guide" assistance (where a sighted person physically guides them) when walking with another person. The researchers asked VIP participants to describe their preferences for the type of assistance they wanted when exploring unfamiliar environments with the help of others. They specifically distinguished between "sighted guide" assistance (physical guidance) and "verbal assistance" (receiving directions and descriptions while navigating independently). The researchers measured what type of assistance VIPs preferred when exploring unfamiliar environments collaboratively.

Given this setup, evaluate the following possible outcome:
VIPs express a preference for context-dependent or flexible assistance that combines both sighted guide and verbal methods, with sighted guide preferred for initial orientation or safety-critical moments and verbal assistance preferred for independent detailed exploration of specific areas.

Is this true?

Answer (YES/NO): NO